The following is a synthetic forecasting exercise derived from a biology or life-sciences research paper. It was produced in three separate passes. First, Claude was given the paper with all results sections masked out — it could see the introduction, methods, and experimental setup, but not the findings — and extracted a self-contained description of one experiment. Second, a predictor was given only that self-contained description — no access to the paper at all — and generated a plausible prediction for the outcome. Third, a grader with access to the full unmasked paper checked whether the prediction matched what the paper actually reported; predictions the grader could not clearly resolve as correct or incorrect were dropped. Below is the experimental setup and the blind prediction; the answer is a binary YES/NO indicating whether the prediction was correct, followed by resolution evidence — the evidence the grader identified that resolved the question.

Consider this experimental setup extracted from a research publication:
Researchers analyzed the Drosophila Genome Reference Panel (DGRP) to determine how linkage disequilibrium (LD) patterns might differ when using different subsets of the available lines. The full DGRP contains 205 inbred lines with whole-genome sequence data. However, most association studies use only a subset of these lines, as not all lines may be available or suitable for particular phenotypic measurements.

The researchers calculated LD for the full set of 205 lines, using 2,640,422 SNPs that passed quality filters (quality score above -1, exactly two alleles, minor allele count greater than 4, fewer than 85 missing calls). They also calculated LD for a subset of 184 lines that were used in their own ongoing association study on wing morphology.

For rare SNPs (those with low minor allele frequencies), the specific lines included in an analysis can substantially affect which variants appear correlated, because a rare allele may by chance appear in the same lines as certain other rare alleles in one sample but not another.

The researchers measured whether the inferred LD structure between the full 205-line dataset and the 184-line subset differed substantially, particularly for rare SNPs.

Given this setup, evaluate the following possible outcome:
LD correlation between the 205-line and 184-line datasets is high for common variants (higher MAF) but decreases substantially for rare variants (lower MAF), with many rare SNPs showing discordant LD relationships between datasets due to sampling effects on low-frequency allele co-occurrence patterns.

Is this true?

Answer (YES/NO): YES